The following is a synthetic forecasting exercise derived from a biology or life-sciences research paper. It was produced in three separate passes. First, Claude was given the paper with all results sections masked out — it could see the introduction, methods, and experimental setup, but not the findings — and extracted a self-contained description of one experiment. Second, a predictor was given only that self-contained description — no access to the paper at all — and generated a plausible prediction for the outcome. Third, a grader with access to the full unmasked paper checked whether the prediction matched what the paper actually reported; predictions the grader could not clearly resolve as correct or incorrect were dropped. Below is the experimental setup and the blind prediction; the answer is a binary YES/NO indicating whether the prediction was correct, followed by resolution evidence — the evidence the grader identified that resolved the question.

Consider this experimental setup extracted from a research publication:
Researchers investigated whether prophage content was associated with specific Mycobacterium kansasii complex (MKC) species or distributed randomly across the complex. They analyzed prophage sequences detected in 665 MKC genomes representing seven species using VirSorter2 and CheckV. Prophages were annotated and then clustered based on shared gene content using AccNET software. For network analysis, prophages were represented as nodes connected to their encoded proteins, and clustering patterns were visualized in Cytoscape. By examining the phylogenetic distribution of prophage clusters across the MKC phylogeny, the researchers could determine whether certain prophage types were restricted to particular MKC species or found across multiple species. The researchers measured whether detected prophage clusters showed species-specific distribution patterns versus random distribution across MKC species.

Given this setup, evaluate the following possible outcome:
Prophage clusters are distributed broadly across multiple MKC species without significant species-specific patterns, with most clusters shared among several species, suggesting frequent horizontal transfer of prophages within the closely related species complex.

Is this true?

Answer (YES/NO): NO